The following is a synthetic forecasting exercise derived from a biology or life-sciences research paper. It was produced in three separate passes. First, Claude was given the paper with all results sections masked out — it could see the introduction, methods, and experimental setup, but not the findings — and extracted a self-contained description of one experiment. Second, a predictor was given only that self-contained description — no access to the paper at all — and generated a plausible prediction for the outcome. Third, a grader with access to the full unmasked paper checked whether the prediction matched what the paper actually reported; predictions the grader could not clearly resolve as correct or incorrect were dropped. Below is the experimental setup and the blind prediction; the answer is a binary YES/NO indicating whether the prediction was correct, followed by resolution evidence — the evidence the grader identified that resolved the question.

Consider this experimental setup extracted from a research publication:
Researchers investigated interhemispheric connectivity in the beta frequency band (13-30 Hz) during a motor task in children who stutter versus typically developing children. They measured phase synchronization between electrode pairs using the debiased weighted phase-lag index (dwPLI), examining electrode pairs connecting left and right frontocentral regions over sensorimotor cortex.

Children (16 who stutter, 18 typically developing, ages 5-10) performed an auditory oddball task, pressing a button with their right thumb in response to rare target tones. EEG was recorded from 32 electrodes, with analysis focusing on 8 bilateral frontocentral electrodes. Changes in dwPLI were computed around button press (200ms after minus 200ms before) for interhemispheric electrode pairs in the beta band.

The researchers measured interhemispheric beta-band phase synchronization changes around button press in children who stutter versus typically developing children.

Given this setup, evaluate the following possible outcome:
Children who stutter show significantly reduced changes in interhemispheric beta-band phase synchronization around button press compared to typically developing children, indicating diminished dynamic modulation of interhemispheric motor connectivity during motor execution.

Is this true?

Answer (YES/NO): NO